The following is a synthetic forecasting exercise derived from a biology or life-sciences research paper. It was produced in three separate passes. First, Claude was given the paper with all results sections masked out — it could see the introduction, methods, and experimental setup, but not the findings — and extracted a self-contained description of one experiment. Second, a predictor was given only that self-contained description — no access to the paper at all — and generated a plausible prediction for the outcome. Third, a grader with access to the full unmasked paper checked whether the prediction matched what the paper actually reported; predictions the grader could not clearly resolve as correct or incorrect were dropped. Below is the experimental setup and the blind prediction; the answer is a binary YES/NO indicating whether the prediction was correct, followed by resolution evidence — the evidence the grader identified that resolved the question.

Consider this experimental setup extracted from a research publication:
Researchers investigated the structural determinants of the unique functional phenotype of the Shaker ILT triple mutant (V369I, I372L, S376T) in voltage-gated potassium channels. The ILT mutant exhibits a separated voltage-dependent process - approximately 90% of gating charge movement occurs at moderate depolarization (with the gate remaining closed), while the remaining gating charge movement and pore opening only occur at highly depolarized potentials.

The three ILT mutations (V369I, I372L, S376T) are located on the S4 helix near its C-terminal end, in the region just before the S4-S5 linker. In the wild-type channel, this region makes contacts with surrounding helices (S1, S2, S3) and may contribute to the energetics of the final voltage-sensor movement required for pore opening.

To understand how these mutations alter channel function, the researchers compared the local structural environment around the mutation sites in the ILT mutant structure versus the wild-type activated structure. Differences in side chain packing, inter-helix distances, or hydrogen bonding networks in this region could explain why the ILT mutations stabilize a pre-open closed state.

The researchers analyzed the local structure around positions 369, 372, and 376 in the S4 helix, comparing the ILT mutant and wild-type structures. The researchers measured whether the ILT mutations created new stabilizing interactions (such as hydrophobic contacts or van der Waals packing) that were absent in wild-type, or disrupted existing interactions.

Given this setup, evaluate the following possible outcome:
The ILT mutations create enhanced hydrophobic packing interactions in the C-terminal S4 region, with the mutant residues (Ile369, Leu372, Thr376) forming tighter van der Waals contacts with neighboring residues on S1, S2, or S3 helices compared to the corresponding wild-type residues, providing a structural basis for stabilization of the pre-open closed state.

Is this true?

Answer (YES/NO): NO